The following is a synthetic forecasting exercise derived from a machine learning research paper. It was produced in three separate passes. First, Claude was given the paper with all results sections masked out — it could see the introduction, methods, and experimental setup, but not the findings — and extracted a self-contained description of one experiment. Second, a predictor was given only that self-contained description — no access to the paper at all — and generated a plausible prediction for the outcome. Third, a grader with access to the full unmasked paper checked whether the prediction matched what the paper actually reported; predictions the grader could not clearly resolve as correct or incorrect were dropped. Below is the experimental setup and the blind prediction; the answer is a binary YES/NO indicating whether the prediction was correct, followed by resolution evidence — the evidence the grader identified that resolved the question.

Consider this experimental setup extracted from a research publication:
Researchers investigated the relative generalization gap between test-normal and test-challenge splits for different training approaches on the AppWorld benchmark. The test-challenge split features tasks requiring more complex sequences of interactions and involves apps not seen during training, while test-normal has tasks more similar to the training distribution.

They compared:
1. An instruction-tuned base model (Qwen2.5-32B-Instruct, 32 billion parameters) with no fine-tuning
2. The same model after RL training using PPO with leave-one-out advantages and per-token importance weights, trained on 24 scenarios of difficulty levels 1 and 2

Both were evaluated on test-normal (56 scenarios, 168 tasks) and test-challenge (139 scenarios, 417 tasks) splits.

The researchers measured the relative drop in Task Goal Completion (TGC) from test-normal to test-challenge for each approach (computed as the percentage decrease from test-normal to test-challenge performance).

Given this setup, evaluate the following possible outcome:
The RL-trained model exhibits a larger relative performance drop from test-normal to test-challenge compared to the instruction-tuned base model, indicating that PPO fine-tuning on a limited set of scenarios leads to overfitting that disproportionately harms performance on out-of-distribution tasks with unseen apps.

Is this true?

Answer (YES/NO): NO